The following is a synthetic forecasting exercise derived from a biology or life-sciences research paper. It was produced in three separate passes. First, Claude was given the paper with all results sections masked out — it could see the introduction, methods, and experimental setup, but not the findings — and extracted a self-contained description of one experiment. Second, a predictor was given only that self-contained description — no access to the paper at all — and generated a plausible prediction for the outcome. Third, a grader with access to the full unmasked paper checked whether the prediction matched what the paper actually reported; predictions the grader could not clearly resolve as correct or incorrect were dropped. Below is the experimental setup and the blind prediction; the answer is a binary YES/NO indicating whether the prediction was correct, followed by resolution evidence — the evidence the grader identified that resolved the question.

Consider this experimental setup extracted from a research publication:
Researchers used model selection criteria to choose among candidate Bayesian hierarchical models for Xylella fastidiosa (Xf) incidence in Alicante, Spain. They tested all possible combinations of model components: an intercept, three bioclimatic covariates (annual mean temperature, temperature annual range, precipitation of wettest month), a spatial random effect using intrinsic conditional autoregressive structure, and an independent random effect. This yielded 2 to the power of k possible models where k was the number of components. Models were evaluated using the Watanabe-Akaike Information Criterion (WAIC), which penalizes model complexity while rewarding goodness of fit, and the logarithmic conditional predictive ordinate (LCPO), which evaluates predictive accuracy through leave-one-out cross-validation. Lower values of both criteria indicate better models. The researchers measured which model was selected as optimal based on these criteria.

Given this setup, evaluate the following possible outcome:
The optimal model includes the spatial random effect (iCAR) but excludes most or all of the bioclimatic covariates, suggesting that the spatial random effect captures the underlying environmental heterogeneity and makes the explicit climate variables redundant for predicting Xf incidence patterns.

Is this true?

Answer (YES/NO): YES